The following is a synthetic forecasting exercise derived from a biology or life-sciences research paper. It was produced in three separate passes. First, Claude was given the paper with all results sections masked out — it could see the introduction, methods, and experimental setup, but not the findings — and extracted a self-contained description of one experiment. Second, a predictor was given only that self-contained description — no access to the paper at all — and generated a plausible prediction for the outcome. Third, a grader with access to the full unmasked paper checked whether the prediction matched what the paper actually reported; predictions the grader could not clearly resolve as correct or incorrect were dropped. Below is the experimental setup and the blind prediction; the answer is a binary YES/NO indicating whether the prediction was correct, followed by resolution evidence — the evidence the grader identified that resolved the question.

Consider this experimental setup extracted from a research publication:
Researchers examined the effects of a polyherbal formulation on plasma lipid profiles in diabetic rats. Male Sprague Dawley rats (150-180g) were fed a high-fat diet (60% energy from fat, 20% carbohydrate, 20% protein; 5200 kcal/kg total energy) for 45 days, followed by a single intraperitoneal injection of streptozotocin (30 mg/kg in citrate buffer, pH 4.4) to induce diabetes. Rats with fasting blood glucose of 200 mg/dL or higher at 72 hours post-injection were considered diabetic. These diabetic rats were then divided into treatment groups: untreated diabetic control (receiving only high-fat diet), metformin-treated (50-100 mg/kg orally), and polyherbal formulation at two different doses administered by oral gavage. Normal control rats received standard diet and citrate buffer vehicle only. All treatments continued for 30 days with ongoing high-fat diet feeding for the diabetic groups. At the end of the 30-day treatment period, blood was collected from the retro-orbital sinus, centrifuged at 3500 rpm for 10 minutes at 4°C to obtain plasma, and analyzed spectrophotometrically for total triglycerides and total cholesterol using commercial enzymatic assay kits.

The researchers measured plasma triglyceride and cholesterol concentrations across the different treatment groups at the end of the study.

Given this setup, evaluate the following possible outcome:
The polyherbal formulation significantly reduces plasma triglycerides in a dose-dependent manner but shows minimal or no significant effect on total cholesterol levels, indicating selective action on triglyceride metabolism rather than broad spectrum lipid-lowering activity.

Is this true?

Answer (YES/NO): NO